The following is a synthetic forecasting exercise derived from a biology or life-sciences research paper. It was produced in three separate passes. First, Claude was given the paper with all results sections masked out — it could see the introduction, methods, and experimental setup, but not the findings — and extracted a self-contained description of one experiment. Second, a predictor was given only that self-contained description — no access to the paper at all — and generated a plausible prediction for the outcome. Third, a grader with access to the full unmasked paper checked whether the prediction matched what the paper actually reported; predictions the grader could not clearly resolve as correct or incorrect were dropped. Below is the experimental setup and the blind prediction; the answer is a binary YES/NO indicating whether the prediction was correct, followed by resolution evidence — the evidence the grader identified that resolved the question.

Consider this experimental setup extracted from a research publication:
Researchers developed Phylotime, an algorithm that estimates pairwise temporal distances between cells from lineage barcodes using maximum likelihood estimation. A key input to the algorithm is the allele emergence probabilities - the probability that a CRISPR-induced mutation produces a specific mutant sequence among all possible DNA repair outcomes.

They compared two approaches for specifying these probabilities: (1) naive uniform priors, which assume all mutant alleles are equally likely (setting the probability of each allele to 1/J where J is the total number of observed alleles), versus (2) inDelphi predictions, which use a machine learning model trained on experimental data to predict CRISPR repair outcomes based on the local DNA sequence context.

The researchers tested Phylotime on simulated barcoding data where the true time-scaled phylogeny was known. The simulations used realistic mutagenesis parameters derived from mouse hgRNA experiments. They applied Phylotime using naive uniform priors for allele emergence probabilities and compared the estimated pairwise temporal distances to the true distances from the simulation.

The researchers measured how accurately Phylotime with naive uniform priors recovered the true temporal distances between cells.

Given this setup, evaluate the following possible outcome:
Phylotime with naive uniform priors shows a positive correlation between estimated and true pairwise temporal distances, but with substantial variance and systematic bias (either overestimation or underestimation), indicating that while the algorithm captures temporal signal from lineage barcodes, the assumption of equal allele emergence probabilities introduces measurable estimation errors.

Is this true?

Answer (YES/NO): NO